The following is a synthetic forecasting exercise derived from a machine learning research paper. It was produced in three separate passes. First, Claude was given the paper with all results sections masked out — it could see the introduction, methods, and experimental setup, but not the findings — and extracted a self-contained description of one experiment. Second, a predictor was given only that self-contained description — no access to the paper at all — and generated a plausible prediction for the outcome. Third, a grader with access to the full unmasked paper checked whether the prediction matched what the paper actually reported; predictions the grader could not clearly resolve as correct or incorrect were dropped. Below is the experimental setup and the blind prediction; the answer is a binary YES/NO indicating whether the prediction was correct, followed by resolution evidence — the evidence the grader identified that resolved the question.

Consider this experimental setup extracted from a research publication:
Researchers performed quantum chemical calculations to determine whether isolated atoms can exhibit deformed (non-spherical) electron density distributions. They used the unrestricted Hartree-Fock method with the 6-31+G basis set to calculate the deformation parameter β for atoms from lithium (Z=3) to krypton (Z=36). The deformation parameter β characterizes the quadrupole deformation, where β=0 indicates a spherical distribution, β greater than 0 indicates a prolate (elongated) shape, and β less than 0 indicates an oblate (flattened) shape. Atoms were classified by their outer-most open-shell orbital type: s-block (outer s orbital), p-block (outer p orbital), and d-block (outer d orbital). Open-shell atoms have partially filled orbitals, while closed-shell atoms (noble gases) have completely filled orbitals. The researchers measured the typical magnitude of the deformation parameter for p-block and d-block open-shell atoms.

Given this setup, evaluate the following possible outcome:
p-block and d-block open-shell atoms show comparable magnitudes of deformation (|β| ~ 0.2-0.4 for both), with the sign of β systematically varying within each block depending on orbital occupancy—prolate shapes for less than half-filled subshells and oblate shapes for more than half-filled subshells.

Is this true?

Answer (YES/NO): NO